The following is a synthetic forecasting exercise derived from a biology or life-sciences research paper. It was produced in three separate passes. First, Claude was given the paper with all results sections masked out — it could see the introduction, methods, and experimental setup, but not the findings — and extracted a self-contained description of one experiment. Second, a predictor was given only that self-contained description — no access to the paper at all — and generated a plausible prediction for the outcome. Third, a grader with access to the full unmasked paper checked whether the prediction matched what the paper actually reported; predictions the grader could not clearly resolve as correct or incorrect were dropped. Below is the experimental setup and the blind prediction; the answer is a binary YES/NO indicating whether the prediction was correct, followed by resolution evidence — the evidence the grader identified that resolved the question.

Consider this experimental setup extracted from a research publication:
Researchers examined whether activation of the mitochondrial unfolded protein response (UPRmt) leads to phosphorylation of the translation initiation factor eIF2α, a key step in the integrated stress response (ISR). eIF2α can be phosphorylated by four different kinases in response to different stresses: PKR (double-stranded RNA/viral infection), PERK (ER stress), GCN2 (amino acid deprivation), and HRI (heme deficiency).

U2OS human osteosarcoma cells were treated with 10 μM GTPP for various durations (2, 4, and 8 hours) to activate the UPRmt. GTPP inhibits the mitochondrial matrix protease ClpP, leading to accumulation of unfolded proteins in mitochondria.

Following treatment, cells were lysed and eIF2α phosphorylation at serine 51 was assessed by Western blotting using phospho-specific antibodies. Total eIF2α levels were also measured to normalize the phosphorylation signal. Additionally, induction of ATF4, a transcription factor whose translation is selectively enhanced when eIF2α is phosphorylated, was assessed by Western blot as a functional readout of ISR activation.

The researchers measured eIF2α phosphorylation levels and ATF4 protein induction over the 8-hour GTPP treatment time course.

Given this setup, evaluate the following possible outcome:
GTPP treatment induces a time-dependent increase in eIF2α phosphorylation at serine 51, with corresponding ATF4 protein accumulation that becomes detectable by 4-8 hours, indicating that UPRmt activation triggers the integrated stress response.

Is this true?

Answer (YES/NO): NO